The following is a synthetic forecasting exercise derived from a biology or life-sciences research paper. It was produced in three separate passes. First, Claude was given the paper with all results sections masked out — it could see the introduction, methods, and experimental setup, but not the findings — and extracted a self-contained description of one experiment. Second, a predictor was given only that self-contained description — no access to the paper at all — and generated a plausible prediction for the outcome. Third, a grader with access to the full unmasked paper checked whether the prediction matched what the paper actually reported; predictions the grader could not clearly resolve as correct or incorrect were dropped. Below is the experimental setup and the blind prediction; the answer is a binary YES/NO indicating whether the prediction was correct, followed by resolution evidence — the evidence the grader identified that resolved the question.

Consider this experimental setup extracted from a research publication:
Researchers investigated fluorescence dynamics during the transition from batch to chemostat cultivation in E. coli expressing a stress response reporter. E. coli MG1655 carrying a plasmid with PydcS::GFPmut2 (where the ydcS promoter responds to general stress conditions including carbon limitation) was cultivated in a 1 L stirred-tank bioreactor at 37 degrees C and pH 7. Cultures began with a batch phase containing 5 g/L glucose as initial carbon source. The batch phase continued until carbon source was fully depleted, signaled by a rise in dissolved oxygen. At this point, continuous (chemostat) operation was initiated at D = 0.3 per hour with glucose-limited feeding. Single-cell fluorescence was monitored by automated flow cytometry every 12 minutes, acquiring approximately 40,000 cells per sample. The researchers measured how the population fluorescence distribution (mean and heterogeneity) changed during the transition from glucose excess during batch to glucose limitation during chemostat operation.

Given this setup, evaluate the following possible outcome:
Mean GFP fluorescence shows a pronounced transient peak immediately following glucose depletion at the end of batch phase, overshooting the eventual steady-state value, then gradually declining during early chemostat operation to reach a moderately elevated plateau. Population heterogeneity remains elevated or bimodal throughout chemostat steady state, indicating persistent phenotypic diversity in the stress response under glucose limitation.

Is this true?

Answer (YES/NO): NO